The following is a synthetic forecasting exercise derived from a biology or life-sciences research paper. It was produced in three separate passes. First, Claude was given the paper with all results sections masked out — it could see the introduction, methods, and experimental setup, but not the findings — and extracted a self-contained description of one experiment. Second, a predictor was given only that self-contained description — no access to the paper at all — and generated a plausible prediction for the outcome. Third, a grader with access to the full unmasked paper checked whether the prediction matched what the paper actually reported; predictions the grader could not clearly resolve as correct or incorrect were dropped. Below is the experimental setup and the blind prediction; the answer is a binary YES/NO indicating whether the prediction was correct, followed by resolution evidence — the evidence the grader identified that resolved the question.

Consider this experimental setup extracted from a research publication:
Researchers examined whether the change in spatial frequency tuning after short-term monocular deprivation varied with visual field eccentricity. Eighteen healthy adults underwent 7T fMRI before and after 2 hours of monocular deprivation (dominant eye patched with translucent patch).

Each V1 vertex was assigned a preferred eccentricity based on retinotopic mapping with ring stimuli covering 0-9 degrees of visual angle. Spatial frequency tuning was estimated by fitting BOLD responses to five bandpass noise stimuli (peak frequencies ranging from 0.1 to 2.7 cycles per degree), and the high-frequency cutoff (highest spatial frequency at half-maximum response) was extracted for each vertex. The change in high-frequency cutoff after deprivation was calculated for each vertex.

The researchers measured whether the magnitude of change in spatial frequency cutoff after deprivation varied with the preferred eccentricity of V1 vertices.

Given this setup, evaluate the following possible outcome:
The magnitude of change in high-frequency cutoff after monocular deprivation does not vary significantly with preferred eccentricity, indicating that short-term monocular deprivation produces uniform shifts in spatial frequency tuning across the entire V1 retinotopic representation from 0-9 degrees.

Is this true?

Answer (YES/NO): YES